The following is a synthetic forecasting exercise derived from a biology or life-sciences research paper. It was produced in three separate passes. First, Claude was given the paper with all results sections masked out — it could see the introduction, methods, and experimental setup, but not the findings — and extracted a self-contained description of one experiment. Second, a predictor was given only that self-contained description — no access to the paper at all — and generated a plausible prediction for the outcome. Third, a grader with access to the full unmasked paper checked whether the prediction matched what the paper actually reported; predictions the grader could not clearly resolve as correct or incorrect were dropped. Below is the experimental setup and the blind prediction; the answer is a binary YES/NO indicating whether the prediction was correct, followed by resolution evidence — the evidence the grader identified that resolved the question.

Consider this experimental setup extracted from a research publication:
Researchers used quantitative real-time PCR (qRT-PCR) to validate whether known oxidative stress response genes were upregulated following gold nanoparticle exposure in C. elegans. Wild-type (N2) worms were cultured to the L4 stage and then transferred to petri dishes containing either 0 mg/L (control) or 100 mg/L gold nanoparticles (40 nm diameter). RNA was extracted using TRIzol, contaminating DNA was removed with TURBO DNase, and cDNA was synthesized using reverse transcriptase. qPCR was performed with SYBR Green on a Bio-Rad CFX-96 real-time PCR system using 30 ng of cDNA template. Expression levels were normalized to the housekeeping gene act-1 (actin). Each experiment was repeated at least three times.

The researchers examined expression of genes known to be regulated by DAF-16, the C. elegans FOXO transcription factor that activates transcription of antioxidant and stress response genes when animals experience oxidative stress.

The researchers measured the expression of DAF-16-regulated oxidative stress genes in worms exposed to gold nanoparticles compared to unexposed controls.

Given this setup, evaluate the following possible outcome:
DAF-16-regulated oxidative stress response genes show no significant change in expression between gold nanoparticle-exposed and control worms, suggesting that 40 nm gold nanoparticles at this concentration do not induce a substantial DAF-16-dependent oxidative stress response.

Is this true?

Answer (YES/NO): NO